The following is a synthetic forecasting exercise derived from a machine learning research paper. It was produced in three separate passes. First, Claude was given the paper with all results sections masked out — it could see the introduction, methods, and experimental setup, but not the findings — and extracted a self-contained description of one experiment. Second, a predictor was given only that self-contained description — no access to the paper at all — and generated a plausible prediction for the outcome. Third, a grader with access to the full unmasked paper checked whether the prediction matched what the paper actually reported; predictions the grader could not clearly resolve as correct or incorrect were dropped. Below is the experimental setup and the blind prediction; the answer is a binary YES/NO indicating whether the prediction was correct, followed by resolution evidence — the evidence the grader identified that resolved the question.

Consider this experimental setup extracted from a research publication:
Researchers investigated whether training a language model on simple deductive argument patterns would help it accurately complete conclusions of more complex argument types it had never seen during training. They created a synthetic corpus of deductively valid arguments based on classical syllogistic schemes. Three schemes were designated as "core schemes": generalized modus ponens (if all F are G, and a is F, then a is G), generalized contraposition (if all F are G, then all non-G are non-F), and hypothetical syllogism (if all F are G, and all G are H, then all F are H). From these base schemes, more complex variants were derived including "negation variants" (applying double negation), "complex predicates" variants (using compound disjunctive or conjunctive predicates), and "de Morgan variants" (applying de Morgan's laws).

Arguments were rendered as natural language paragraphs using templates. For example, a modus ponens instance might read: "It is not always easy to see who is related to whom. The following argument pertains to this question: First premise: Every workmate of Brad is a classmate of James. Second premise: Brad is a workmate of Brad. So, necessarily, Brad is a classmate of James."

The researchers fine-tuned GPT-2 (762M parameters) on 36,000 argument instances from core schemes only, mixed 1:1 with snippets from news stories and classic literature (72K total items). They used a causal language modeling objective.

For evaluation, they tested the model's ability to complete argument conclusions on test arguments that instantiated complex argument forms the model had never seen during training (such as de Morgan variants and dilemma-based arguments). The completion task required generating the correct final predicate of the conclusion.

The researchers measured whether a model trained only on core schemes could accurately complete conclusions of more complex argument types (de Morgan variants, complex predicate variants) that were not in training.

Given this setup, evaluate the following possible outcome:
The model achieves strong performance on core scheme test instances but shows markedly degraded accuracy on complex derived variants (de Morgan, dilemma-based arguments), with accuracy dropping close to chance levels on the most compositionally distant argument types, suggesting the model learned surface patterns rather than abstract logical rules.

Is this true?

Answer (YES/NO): NO